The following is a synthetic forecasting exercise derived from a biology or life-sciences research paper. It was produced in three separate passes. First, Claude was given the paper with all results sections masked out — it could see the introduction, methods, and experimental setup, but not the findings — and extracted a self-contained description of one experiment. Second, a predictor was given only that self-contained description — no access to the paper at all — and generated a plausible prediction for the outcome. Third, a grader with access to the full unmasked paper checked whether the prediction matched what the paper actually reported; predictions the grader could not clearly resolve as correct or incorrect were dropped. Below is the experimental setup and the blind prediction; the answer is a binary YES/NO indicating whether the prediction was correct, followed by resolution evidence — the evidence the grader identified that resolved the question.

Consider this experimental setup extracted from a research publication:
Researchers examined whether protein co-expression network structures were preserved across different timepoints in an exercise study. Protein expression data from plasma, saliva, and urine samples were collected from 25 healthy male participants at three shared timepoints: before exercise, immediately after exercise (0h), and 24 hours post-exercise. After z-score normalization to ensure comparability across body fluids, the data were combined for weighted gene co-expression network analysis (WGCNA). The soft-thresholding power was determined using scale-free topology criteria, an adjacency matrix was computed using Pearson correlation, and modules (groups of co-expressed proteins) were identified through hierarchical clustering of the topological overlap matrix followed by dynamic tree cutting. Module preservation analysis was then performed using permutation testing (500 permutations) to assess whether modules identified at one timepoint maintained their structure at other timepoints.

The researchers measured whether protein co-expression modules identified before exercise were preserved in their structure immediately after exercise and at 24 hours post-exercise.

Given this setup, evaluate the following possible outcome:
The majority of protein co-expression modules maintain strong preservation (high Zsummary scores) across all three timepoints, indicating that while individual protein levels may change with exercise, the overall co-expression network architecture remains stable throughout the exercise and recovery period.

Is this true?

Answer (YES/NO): NO